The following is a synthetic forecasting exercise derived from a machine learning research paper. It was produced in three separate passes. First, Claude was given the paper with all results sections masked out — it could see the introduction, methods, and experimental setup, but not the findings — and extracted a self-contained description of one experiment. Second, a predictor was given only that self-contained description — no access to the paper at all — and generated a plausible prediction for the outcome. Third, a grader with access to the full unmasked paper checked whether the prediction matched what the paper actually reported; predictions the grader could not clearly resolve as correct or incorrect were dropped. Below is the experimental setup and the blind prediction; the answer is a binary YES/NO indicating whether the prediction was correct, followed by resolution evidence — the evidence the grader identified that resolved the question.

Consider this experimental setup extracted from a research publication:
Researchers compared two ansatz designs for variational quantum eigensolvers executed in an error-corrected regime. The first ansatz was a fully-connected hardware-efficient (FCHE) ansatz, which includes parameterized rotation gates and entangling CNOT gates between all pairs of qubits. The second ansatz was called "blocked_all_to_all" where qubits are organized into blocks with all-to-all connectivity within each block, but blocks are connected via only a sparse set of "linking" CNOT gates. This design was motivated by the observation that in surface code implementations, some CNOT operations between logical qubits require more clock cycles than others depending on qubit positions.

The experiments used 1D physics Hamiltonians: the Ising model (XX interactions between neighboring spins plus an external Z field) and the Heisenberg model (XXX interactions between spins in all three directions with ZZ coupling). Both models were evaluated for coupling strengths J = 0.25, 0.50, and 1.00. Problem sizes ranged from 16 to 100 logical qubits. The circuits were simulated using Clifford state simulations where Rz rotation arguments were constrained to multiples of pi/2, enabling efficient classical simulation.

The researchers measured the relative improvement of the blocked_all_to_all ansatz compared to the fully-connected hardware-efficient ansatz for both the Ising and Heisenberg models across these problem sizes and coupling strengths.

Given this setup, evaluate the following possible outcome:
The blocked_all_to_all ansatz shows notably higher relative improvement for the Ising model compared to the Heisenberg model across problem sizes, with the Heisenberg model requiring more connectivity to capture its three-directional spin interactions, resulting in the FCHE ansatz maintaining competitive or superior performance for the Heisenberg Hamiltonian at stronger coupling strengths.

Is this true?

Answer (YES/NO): YES